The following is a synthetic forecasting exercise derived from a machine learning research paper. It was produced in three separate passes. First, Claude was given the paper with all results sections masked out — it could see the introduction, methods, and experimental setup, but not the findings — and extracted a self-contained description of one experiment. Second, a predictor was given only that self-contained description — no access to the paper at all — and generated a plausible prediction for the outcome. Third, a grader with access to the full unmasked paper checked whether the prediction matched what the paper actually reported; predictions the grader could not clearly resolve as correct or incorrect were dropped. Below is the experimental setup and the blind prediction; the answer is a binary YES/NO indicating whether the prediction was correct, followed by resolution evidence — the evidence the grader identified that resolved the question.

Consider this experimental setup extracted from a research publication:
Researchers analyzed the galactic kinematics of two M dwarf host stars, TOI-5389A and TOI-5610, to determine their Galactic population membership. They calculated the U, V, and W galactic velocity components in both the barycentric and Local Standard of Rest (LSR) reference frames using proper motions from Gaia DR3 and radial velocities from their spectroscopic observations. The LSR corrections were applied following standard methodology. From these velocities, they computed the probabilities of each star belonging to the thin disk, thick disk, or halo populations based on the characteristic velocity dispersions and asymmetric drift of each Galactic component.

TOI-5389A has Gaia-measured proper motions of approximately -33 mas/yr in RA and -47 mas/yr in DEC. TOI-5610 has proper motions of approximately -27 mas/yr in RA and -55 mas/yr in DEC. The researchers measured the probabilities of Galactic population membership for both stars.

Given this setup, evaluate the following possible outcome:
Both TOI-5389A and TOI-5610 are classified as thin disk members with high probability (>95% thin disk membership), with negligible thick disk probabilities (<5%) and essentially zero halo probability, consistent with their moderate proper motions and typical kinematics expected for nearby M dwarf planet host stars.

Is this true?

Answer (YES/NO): NO